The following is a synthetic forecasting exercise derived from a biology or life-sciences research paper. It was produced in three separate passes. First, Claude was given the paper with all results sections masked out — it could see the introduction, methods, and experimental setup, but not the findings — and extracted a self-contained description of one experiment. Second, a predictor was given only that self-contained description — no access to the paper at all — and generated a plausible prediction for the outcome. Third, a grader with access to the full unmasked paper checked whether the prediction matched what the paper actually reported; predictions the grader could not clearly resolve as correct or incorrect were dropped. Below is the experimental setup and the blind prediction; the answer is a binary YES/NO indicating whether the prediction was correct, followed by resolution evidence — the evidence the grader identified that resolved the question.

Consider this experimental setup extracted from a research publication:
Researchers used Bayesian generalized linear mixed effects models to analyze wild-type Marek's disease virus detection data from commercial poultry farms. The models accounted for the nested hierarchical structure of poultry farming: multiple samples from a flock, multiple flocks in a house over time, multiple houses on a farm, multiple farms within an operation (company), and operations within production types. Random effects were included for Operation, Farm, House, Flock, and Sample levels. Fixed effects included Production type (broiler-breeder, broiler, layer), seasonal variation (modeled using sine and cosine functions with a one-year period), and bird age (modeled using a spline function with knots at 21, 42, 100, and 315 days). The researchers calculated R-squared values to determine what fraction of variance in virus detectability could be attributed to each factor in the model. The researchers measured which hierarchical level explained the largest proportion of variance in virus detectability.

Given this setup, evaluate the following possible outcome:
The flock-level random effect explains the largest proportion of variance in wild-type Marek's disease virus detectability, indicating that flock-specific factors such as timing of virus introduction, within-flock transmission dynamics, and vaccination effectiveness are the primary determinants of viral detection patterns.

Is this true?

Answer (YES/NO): NO